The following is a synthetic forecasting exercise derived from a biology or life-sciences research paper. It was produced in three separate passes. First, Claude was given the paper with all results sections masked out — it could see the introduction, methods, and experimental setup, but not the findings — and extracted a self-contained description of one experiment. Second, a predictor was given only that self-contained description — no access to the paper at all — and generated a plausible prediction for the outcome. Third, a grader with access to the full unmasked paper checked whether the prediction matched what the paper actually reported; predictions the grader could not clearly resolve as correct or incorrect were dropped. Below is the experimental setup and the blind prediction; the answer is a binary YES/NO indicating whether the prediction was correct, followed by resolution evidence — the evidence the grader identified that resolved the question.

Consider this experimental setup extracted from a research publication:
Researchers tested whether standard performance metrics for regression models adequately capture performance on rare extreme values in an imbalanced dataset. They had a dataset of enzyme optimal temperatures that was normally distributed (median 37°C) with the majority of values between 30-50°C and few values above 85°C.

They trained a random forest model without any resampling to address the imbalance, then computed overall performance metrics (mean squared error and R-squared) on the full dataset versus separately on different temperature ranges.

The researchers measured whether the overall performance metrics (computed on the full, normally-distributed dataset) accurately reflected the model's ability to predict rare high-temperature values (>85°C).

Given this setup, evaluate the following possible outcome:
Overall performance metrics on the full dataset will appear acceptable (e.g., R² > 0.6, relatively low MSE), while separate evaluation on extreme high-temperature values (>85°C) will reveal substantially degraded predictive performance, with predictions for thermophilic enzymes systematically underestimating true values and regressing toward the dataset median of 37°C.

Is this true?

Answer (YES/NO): NO